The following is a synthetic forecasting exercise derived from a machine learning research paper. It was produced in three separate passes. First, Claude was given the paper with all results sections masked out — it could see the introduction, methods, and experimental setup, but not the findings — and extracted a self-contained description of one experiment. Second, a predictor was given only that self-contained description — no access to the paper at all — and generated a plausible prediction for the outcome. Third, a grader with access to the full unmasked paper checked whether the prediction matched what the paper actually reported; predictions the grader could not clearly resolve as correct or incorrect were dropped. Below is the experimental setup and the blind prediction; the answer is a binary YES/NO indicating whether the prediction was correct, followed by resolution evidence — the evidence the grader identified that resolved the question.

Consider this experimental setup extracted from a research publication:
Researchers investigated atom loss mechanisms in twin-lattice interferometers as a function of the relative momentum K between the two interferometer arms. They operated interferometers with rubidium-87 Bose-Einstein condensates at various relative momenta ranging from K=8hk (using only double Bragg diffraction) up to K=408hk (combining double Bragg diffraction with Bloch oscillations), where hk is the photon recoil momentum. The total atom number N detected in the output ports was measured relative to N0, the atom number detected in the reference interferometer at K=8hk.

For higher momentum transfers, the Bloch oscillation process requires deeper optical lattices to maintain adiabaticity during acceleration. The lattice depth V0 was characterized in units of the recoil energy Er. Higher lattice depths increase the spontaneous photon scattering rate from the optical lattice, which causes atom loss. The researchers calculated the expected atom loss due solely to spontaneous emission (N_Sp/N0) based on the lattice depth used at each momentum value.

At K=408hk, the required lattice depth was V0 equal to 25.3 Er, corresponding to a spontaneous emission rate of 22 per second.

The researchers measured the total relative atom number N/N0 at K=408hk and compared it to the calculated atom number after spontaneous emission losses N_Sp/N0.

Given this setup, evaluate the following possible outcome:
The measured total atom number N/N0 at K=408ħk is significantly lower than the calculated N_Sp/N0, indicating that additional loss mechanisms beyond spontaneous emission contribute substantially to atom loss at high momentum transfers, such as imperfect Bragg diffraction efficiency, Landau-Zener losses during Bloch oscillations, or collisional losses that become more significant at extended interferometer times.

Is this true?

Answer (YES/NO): YES